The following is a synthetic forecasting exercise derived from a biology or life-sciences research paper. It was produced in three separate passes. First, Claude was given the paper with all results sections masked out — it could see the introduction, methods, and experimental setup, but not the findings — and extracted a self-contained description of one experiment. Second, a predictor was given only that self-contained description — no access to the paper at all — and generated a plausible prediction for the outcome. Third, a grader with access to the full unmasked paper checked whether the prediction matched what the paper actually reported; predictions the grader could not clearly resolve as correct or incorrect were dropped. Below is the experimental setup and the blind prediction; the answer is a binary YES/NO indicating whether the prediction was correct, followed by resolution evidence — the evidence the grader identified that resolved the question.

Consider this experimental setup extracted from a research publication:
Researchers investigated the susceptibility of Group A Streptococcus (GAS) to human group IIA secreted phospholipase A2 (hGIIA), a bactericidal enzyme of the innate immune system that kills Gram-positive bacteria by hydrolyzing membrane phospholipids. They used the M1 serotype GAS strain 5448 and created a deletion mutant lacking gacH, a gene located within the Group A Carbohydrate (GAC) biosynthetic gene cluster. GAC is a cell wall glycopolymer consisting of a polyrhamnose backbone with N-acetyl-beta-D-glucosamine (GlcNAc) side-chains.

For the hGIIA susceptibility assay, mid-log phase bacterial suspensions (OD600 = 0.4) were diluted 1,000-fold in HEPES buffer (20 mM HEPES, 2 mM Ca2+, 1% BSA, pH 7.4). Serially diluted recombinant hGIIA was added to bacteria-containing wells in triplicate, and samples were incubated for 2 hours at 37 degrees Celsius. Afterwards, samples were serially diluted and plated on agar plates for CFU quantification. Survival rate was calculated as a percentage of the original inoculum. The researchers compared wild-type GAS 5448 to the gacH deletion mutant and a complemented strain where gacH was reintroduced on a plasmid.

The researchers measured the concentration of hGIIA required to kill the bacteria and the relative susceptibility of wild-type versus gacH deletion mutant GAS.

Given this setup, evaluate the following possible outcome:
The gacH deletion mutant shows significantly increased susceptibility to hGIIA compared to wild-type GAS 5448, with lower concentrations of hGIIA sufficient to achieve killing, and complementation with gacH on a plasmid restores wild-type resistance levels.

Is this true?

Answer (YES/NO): NO